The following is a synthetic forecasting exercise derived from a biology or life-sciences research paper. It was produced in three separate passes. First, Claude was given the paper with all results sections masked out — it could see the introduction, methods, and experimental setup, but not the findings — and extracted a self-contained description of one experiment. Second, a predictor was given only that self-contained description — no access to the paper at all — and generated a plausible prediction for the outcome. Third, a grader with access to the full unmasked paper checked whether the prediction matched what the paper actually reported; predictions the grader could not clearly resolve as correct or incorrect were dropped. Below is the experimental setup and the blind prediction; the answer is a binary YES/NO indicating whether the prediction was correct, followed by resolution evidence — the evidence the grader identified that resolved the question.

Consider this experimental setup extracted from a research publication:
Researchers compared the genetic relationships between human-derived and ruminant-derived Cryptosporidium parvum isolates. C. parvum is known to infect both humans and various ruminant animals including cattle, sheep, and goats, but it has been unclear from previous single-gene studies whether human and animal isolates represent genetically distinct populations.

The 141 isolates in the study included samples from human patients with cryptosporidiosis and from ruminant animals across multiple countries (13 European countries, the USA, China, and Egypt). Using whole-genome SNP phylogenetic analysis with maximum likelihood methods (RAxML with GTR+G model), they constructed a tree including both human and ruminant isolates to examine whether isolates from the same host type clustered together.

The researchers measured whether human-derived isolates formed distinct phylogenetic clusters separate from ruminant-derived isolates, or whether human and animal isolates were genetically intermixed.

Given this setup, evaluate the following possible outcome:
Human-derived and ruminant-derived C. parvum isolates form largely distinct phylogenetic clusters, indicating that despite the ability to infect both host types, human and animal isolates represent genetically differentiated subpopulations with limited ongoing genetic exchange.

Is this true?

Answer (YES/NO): NO